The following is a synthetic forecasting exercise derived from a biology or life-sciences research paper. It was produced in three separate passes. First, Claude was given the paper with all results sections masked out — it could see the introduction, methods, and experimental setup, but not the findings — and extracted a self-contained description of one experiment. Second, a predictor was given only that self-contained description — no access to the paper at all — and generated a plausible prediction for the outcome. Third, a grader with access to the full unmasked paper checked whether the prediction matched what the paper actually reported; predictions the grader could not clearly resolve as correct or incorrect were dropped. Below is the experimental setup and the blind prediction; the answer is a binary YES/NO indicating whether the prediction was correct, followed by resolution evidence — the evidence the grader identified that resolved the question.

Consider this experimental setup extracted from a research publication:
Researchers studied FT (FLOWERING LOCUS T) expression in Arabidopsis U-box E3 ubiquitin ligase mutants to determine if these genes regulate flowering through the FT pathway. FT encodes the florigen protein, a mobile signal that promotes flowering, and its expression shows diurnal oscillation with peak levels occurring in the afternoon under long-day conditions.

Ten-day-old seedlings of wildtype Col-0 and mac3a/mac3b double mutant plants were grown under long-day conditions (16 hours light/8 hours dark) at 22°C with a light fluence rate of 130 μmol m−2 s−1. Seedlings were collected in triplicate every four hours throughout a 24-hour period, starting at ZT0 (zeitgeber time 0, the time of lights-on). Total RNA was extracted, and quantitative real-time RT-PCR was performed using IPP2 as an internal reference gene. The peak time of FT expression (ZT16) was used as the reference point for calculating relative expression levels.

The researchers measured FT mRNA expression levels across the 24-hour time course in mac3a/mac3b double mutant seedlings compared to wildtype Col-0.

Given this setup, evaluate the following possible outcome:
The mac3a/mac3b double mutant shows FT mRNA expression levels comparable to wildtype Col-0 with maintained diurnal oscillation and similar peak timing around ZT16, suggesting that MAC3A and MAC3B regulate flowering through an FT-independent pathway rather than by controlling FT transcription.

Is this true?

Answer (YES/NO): NO